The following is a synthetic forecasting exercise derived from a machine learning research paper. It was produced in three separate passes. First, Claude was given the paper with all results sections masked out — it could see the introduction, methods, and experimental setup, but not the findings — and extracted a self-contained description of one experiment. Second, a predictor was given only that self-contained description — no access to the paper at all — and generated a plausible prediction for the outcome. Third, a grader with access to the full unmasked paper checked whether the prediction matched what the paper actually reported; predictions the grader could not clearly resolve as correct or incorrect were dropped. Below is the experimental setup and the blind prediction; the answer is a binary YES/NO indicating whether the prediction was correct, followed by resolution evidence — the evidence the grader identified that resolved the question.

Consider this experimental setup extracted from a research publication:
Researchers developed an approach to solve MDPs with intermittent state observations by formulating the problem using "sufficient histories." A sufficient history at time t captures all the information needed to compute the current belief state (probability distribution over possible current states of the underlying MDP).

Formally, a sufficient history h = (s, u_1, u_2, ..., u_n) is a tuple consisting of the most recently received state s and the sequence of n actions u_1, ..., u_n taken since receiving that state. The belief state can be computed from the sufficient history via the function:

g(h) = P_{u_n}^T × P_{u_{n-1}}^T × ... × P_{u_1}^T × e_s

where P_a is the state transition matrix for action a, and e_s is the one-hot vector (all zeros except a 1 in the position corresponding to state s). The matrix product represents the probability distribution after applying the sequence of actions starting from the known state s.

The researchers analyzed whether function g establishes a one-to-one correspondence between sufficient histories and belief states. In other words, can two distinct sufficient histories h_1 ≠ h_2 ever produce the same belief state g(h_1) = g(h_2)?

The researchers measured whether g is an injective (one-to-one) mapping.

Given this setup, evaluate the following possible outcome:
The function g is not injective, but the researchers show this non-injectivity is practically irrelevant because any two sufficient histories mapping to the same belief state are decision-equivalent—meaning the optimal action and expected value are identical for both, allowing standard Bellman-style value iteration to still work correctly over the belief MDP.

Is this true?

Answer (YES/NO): YES